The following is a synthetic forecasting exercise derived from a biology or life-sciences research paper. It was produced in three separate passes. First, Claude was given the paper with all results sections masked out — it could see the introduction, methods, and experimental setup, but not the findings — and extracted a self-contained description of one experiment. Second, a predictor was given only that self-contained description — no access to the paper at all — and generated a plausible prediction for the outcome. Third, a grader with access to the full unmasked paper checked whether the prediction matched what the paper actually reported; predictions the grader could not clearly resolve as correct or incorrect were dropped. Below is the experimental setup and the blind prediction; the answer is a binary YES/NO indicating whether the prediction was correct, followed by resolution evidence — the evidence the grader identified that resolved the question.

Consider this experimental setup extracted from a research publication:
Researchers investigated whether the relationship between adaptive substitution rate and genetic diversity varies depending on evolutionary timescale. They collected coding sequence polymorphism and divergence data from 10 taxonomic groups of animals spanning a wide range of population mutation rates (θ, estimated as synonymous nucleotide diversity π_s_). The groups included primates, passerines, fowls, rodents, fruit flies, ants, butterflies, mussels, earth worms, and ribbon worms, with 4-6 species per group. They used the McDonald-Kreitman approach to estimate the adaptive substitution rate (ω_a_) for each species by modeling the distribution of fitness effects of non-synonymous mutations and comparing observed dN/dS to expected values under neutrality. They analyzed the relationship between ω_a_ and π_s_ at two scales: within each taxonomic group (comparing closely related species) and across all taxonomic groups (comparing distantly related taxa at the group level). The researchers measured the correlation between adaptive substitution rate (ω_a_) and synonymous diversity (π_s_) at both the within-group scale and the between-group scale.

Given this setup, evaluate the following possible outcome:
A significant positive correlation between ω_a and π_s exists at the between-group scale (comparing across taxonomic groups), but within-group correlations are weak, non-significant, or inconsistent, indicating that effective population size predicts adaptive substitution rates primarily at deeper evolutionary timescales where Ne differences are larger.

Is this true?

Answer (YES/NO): NO